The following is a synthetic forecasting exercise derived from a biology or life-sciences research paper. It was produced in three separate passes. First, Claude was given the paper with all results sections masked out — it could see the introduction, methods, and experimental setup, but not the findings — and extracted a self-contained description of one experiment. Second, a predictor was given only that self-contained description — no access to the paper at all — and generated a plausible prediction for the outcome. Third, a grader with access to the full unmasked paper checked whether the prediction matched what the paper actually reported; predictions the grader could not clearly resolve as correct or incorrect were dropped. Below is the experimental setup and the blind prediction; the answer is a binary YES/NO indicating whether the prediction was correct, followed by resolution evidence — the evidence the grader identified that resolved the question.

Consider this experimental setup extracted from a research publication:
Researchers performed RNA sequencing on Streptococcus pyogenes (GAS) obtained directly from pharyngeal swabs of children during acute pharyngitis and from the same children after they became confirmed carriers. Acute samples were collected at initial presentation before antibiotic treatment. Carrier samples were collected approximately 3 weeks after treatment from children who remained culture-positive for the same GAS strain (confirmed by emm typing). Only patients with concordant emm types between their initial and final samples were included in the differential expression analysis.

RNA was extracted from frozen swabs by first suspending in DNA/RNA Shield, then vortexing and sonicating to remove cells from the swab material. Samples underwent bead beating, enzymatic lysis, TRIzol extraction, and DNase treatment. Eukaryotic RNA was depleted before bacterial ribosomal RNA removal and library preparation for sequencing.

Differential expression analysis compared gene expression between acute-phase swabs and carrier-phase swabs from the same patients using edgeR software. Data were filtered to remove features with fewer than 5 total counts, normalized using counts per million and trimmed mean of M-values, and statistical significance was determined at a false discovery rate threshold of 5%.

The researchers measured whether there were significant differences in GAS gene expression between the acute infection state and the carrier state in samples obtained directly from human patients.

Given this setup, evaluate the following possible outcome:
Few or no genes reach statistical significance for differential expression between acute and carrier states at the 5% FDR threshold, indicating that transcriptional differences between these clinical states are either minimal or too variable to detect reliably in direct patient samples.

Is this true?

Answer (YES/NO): NO